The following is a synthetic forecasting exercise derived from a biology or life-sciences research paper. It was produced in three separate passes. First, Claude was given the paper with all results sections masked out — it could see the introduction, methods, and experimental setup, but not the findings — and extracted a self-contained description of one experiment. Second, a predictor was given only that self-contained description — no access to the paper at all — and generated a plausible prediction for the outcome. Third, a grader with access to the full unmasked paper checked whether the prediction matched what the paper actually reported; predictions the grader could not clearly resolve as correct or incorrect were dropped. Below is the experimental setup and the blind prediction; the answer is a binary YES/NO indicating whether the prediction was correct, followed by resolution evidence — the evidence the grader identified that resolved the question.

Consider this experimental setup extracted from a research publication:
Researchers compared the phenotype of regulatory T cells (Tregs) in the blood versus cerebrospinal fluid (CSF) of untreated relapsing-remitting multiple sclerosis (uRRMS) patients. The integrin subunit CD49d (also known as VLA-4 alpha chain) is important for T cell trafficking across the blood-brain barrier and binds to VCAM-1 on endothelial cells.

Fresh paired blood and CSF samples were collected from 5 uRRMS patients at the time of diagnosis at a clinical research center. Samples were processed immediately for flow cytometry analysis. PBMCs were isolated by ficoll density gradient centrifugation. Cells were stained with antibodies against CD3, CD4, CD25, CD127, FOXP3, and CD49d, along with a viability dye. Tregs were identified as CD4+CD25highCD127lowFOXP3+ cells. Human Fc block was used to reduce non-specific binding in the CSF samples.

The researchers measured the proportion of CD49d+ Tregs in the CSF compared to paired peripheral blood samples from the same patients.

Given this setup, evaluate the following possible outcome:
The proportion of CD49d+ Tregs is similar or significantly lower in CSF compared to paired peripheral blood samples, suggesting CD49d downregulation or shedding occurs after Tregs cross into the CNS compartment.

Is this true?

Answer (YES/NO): NO